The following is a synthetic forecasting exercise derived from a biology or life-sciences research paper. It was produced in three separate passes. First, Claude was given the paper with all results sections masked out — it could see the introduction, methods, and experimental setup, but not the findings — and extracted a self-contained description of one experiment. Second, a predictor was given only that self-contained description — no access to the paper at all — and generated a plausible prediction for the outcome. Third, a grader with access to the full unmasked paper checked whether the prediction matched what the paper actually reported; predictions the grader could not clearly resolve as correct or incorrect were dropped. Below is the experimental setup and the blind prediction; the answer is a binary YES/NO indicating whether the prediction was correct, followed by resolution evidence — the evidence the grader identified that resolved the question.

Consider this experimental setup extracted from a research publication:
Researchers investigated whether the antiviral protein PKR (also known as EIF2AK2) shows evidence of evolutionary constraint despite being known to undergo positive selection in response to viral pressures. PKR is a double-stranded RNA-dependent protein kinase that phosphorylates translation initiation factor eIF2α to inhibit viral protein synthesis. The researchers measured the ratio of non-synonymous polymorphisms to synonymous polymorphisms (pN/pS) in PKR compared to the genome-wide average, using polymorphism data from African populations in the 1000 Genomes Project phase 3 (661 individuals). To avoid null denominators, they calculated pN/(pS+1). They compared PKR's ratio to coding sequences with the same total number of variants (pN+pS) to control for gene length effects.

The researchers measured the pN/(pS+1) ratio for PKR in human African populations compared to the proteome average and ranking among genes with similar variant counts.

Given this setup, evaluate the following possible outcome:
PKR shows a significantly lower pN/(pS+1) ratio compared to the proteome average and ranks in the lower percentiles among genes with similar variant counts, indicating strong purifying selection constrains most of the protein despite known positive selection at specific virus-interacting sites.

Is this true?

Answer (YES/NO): YES